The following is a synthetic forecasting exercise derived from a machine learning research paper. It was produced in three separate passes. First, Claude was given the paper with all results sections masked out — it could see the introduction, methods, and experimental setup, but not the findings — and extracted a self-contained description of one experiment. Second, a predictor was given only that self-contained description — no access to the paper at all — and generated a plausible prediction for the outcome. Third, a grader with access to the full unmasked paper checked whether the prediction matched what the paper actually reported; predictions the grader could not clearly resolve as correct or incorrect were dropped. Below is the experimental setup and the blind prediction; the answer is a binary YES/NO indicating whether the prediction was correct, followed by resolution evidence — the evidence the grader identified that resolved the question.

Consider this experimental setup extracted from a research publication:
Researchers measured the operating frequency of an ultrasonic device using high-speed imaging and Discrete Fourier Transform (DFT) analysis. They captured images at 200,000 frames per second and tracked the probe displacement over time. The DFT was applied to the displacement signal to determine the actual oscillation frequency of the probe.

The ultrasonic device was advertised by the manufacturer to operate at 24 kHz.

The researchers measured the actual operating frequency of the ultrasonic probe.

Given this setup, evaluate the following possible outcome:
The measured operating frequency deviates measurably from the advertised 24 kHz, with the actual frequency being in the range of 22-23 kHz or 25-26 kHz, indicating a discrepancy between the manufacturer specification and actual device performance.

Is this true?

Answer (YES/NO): NO